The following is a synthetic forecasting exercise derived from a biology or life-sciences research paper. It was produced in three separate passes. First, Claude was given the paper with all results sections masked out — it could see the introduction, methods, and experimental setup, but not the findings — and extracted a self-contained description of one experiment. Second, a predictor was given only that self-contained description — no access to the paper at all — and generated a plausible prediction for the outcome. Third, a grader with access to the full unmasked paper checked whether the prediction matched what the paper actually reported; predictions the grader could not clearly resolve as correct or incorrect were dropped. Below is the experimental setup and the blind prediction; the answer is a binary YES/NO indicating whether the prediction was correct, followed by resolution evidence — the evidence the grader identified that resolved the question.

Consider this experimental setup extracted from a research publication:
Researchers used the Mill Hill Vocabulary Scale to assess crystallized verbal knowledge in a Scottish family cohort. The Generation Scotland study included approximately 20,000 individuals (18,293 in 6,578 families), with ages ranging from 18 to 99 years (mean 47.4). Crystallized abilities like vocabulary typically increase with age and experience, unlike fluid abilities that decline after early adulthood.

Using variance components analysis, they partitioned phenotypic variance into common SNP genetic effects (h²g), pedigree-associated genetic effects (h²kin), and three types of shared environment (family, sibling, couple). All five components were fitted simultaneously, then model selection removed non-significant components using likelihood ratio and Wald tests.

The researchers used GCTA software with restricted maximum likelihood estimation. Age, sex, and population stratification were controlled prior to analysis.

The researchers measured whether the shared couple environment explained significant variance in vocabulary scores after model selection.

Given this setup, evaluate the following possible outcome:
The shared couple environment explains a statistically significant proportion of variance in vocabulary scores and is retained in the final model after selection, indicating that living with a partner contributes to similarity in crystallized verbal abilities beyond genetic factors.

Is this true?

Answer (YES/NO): YES